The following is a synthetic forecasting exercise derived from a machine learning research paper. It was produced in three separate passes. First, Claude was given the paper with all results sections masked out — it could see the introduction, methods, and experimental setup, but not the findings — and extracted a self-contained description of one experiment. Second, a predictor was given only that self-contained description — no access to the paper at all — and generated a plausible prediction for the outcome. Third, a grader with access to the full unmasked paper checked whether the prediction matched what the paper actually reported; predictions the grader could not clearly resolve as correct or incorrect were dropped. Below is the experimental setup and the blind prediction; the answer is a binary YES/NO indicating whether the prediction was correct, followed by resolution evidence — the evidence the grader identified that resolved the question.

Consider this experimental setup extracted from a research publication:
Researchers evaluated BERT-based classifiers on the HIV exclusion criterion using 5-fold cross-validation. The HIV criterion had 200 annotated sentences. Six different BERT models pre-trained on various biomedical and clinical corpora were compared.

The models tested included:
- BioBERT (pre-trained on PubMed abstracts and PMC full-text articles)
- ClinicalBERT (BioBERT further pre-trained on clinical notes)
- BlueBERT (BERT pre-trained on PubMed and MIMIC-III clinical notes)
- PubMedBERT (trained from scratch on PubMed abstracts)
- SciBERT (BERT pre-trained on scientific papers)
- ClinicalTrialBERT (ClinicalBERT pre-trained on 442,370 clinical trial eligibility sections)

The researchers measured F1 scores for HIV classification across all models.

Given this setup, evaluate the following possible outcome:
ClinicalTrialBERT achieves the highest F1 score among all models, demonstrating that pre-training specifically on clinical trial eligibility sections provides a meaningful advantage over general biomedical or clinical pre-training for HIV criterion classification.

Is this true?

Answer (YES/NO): NO